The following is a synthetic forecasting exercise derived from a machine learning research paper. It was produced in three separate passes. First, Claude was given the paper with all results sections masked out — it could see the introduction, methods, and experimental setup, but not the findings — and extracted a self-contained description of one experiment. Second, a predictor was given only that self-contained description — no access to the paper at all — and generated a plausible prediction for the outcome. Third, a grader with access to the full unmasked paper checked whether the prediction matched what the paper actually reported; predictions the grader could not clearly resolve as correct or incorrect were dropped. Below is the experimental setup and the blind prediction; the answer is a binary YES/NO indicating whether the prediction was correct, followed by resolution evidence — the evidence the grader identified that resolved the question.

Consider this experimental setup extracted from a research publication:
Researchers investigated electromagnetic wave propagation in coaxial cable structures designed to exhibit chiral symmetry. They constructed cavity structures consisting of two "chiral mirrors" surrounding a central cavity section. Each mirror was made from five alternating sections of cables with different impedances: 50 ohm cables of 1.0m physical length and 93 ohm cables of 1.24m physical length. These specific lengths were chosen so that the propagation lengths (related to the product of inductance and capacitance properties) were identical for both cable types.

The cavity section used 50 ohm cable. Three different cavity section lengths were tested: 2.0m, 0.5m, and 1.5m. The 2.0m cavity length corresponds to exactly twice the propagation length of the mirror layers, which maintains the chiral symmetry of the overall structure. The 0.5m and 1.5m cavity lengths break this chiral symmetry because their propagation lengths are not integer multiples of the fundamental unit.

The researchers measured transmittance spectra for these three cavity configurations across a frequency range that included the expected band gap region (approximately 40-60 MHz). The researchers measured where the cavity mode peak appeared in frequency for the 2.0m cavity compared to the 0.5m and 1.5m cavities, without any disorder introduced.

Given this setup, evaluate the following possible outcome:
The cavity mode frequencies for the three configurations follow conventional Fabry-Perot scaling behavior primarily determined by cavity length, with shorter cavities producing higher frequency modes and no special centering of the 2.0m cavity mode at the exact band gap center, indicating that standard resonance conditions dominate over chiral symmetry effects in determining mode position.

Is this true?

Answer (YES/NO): NO